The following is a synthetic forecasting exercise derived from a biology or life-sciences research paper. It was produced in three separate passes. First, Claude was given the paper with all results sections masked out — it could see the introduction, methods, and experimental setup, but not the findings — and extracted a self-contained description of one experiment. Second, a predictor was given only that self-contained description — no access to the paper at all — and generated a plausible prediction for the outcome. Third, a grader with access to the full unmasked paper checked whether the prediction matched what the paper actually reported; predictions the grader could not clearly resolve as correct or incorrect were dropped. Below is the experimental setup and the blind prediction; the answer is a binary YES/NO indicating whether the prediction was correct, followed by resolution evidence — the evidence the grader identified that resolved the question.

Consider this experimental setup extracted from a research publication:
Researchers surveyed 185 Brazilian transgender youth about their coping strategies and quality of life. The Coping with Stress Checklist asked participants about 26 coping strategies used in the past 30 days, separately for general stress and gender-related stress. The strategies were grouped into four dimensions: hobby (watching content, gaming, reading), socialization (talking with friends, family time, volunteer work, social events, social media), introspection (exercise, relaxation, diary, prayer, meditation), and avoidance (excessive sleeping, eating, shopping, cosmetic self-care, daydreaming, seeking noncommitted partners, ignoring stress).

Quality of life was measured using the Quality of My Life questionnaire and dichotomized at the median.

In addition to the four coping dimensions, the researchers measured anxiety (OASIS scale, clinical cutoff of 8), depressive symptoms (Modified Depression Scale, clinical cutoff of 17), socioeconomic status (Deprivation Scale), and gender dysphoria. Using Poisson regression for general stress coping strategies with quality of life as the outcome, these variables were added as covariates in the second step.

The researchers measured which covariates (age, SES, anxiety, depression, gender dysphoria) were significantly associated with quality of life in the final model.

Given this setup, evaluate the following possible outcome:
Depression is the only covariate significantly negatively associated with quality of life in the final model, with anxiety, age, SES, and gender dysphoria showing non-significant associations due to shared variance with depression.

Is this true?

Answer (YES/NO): NO